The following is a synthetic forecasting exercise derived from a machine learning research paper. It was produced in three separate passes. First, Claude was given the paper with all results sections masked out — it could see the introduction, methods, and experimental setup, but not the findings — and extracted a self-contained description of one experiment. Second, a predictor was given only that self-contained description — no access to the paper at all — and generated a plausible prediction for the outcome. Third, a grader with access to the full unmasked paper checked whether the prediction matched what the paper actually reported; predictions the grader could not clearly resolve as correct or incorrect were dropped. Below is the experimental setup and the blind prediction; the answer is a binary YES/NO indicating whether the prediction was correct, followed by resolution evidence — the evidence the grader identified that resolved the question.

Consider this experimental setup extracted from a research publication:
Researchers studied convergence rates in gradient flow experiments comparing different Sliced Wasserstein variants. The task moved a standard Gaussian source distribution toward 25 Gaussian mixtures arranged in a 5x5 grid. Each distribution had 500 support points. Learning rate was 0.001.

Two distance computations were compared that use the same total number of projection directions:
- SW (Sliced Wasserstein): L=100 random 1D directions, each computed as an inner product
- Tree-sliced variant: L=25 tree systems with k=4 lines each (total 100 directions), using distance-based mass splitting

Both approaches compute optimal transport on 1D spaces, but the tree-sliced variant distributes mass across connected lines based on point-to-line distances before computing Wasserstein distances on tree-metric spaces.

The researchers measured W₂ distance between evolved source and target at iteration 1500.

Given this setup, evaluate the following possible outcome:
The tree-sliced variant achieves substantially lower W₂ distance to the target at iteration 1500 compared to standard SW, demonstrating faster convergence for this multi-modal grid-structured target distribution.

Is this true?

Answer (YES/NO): YES